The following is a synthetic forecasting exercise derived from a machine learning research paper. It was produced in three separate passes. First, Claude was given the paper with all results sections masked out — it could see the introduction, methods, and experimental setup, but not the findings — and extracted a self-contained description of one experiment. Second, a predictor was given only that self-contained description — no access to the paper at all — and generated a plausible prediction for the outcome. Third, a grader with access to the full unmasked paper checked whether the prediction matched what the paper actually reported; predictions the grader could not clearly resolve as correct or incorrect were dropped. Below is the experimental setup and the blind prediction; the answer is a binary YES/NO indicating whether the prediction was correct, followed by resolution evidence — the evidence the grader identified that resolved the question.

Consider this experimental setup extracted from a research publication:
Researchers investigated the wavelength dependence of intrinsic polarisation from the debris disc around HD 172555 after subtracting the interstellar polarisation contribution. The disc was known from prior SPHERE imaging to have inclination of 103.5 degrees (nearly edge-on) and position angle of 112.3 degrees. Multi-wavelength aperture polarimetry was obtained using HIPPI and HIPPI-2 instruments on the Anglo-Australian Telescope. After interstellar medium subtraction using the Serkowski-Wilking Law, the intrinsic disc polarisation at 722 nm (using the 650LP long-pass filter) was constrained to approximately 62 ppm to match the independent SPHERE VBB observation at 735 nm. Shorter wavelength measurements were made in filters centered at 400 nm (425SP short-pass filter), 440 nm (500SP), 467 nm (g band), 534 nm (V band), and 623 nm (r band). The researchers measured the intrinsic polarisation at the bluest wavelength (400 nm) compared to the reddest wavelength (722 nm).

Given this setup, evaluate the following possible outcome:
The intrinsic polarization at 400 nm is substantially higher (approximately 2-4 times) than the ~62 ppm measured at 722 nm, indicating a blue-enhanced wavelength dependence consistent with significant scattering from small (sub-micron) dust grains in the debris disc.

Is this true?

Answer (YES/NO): NO